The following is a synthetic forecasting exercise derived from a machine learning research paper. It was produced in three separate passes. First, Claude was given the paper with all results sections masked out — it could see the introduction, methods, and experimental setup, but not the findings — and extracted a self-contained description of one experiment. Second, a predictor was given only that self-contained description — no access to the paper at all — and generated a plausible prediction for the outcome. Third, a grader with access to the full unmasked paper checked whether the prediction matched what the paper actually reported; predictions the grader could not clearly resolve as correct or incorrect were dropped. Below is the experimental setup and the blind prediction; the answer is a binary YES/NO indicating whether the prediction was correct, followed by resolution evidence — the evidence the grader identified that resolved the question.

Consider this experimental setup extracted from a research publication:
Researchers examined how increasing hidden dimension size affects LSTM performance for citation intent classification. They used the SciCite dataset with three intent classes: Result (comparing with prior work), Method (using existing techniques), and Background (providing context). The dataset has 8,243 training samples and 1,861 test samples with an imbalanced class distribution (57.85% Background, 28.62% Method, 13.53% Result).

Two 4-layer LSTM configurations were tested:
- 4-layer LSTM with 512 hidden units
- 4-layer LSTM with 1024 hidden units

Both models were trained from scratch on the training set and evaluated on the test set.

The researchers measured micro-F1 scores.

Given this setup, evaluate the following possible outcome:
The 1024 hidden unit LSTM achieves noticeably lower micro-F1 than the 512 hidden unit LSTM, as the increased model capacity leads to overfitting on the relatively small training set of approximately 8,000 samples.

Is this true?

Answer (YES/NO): NO